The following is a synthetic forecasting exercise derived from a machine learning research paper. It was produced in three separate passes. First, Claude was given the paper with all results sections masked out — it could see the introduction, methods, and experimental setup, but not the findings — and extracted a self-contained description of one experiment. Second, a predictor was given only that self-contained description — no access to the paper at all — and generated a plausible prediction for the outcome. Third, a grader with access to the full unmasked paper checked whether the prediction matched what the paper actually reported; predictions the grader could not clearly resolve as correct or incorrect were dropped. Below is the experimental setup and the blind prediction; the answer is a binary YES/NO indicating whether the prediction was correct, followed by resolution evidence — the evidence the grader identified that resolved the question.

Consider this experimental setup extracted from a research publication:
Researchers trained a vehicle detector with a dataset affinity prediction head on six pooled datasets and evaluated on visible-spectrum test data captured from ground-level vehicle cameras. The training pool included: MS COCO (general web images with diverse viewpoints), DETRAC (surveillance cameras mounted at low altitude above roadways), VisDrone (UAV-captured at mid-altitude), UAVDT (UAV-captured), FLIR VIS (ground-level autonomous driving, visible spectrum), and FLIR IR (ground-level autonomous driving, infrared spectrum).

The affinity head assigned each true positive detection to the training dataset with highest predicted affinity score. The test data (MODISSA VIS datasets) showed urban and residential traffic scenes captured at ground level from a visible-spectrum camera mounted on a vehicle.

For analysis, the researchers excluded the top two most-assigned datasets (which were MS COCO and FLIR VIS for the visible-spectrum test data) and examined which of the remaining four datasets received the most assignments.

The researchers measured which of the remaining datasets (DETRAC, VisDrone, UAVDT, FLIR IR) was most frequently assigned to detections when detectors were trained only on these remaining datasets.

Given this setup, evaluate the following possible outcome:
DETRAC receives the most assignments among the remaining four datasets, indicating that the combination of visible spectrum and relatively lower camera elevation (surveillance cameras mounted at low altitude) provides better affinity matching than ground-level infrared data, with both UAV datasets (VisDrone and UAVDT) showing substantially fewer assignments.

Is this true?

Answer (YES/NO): YES